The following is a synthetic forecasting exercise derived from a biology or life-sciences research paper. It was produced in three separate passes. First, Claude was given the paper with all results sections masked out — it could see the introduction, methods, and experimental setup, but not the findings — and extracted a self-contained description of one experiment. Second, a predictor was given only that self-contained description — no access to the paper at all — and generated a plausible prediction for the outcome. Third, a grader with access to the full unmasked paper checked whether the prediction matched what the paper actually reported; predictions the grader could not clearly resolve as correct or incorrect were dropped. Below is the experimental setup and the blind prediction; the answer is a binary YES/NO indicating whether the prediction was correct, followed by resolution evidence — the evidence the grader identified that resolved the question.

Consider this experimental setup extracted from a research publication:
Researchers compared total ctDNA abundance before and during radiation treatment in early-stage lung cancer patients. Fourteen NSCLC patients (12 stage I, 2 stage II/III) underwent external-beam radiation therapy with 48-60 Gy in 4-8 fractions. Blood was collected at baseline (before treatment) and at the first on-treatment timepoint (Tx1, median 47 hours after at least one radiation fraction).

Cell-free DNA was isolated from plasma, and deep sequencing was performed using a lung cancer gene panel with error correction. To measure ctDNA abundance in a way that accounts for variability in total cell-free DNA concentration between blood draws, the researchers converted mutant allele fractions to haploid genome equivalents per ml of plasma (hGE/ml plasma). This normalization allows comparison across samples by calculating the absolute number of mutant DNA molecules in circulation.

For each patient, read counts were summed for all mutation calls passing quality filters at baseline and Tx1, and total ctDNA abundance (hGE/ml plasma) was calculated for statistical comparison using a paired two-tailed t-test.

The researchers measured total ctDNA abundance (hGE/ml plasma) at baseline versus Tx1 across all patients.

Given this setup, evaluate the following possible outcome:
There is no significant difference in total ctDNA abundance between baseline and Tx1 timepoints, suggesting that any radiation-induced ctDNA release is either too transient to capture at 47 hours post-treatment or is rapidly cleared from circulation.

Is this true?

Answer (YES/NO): YES